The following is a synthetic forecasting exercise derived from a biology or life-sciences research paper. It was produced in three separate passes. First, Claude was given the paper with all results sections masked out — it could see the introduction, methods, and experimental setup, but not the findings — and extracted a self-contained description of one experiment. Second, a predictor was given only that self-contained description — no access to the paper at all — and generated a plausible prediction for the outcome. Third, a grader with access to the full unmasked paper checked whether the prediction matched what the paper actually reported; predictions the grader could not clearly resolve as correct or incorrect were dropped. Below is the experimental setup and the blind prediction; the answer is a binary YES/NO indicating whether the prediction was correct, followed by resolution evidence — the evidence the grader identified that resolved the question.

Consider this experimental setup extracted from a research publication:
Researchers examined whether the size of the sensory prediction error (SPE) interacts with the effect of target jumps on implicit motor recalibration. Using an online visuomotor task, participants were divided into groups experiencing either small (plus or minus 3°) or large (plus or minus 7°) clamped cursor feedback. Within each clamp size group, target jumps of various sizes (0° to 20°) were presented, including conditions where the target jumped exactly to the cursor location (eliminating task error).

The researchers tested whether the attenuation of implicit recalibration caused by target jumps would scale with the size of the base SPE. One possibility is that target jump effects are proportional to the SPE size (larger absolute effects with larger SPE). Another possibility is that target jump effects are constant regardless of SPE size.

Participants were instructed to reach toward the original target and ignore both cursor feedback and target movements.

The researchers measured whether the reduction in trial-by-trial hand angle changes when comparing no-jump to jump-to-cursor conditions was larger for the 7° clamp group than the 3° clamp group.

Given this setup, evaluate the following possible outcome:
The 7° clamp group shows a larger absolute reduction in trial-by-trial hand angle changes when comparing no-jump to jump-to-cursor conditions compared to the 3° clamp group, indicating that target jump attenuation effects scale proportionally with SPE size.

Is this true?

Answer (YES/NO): YES